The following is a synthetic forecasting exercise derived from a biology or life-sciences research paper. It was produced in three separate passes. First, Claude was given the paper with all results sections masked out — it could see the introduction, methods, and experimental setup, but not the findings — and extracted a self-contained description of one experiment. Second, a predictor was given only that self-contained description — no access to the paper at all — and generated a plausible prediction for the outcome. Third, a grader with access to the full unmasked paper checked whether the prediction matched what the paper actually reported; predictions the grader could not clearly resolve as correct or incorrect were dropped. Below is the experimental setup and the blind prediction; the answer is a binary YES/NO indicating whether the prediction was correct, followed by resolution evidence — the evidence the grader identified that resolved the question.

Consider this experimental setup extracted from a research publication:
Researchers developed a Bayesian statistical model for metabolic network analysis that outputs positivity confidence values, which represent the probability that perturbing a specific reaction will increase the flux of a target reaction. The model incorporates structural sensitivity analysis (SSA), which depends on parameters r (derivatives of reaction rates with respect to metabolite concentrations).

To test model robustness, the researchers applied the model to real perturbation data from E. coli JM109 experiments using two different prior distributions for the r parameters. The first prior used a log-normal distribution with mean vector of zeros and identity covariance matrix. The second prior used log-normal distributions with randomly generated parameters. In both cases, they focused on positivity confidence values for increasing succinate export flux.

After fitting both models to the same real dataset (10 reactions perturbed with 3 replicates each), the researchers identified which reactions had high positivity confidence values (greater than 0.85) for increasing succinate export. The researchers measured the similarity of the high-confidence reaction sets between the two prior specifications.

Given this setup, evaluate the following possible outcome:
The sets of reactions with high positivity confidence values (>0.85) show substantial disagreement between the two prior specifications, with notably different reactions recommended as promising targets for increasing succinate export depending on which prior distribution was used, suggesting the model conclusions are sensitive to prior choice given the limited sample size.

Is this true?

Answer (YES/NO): NO